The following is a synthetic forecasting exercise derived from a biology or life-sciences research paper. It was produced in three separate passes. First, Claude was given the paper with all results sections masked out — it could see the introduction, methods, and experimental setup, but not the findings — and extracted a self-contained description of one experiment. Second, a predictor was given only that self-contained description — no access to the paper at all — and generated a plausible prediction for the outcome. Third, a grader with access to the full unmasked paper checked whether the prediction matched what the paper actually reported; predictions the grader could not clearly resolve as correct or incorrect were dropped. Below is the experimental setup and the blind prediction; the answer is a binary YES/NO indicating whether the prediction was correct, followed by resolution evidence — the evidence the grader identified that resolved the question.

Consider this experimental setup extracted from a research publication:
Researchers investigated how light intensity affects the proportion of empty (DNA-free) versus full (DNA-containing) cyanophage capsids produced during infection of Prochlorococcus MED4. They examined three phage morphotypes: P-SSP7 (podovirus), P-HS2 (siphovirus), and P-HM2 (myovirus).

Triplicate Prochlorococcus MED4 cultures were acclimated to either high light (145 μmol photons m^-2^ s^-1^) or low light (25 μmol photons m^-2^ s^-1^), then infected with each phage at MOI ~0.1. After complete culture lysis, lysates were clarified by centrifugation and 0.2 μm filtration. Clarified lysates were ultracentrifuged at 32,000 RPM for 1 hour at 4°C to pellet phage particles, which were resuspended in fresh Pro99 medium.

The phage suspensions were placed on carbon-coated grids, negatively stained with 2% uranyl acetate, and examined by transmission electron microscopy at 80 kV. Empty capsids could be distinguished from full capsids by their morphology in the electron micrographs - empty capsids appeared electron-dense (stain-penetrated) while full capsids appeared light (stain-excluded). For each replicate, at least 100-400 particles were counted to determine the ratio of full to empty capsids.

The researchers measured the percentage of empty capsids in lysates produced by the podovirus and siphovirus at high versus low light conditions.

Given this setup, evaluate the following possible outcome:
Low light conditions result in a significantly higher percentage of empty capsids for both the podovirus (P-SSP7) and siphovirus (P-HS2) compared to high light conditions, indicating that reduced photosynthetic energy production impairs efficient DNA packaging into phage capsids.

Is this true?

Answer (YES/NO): NO